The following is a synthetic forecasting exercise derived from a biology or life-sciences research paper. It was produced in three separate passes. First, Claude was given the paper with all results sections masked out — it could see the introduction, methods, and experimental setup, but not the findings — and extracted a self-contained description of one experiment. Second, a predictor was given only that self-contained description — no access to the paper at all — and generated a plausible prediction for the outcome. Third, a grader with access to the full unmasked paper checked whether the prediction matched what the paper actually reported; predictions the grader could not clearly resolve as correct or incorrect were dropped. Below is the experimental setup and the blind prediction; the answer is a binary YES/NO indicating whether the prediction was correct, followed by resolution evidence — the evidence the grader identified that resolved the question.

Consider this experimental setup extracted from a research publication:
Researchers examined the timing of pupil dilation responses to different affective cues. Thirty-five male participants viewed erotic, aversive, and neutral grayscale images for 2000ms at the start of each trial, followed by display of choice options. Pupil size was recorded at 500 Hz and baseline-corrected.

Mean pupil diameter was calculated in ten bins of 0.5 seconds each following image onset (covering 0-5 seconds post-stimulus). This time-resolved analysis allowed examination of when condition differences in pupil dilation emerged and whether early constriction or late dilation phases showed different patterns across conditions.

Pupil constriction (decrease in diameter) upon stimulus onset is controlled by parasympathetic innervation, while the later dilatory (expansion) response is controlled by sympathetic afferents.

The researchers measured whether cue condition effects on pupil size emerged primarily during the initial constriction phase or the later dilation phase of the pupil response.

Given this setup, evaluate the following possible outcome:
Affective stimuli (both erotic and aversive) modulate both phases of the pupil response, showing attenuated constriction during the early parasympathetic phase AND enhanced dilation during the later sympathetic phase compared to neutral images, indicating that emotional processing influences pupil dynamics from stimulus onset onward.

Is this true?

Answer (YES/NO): NO